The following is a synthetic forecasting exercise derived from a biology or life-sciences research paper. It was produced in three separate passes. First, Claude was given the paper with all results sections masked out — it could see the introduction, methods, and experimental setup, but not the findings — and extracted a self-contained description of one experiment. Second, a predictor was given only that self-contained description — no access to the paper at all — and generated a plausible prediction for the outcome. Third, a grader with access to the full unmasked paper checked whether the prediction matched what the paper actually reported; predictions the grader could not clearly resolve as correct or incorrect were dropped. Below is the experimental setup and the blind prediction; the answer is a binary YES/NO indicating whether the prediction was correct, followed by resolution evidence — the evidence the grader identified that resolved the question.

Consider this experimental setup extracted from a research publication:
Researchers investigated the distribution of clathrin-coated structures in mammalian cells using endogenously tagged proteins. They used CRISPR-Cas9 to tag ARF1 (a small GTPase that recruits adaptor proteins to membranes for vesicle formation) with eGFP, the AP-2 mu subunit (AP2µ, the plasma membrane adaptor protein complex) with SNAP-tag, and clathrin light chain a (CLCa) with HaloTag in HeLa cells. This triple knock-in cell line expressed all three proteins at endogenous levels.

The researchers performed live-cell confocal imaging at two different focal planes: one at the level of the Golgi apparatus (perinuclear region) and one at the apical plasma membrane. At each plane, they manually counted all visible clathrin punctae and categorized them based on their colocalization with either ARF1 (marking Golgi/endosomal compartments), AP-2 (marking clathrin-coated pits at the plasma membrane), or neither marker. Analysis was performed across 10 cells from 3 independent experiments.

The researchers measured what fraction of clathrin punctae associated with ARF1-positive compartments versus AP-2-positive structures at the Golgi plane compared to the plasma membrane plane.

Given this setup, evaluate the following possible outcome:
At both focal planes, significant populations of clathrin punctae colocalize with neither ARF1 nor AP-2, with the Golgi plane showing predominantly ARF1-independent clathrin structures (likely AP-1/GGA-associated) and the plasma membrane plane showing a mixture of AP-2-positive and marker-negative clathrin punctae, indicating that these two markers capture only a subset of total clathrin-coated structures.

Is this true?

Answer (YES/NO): NO